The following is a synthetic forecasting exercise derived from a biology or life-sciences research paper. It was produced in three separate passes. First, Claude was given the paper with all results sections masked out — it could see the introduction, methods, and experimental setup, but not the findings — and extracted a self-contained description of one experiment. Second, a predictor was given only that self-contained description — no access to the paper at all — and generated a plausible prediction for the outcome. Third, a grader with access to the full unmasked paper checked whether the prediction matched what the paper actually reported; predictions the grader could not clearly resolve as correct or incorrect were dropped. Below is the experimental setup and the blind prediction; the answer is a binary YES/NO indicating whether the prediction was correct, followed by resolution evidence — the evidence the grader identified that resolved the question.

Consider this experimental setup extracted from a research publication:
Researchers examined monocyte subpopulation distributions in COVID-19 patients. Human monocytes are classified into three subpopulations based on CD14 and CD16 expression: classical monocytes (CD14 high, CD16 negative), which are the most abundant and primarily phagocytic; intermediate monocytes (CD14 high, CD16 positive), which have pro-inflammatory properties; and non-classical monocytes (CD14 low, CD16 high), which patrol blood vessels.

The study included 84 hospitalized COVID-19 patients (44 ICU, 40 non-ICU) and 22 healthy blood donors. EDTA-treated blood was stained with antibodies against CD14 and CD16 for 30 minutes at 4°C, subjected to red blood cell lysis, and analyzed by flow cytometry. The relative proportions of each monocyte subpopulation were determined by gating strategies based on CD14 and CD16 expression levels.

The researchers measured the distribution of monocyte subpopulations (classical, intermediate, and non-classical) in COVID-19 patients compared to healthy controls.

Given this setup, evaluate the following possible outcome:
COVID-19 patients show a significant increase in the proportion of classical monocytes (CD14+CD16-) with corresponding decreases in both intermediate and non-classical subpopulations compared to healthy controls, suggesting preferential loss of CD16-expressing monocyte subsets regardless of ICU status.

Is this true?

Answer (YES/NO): NO